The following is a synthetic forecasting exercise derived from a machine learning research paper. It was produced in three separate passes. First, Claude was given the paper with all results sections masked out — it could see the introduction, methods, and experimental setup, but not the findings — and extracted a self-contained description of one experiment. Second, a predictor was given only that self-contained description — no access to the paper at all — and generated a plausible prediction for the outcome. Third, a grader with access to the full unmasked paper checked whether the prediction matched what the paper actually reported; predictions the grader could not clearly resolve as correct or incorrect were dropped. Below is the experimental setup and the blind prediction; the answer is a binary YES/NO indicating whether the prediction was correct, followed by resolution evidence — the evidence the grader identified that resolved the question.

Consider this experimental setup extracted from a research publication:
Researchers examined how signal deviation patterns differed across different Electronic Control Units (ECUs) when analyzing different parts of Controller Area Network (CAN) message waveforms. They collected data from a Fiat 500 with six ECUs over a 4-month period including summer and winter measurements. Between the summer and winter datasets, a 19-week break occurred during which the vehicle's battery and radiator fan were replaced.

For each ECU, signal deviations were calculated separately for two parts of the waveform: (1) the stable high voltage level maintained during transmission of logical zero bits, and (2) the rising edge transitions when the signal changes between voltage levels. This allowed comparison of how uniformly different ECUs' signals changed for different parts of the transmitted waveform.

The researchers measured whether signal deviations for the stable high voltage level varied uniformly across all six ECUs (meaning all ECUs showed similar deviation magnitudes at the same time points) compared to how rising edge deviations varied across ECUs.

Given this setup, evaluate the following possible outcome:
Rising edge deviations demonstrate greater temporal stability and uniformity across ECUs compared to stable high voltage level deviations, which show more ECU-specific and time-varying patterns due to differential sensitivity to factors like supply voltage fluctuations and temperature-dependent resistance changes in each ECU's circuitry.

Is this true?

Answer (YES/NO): YES